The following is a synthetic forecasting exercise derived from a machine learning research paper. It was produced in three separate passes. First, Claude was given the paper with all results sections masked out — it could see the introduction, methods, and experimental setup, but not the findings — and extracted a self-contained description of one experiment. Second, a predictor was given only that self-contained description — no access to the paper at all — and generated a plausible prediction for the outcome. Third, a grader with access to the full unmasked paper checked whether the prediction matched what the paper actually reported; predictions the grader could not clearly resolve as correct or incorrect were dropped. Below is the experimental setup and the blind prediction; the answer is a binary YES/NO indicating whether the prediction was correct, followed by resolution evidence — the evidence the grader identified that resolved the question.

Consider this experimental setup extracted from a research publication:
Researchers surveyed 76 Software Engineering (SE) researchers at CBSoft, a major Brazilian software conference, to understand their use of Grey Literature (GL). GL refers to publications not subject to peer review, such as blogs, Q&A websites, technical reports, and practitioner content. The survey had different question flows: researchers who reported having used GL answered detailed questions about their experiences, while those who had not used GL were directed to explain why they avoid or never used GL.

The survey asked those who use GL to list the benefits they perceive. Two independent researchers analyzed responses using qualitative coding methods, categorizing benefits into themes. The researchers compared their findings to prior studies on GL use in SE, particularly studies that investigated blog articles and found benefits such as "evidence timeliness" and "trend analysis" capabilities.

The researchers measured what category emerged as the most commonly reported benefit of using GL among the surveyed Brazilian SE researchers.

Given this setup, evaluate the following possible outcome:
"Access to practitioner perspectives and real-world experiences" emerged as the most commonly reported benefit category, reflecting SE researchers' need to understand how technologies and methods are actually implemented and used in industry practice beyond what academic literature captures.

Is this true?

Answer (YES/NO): NO